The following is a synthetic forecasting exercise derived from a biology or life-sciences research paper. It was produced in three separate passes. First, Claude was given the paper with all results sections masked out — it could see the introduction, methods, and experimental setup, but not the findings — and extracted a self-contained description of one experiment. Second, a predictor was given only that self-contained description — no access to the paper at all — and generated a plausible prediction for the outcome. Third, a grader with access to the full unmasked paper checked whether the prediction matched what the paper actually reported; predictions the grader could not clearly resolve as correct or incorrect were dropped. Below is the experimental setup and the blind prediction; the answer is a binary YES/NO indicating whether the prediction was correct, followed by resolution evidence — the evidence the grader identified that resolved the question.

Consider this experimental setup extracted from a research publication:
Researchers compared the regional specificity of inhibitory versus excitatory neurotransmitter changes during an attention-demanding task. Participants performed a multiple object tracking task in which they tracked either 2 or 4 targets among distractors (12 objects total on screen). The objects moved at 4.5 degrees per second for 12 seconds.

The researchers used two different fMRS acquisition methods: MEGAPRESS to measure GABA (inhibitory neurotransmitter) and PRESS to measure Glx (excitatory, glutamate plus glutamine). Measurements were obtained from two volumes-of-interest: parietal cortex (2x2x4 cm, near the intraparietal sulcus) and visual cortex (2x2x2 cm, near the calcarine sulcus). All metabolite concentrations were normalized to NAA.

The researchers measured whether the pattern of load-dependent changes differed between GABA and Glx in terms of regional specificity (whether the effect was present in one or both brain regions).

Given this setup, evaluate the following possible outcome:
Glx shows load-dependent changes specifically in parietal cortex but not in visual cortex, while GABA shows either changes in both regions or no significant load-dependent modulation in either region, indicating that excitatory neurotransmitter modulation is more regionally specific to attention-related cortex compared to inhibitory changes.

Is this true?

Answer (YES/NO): NO